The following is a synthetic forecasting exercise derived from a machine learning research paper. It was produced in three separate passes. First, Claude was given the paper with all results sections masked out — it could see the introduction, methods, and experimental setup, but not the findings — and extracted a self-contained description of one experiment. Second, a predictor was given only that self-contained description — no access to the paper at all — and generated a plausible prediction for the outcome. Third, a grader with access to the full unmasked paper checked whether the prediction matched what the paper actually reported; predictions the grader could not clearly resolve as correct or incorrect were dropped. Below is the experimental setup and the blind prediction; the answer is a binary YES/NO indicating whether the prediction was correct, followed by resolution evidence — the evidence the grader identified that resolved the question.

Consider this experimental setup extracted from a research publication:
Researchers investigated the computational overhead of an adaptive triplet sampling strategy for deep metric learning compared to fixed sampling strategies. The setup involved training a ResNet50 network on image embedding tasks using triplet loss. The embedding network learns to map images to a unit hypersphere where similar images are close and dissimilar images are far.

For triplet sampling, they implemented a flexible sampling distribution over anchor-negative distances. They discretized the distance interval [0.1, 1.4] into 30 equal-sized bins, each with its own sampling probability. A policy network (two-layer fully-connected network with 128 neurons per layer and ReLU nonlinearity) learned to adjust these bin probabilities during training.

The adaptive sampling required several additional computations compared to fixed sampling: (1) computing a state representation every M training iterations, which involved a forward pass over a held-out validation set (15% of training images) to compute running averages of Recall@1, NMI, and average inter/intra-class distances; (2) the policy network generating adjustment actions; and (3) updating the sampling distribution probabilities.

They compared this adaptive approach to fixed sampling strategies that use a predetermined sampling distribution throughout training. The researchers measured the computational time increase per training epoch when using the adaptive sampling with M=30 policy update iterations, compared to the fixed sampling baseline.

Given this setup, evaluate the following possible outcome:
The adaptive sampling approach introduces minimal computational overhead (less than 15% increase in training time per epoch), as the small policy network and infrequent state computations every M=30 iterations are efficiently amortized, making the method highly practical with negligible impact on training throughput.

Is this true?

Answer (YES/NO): NO